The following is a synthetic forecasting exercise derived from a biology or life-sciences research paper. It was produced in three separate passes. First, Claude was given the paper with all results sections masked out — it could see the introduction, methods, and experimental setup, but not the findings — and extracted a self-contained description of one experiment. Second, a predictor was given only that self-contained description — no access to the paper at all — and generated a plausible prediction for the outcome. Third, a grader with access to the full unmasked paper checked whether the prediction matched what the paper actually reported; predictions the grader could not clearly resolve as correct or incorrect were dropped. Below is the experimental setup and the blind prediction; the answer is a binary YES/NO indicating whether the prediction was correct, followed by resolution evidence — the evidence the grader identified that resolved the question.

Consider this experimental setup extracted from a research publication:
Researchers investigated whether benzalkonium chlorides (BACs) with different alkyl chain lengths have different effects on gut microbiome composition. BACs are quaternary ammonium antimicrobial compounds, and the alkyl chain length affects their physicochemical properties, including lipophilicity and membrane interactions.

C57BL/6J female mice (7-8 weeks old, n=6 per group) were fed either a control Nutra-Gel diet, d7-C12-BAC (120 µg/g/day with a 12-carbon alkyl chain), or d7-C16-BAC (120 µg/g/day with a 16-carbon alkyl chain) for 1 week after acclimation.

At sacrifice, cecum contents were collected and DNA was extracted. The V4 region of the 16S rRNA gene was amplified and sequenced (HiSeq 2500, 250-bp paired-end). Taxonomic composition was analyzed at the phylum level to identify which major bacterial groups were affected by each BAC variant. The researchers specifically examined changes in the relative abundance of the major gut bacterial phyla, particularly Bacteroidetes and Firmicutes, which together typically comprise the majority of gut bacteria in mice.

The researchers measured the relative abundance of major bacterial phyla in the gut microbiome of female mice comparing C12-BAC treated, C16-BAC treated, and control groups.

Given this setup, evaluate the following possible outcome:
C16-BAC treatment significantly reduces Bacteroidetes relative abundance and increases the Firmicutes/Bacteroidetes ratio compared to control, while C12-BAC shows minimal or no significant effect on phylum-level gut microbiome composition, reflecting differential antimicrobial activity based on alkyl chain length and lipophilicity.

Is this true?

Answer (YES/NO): NO